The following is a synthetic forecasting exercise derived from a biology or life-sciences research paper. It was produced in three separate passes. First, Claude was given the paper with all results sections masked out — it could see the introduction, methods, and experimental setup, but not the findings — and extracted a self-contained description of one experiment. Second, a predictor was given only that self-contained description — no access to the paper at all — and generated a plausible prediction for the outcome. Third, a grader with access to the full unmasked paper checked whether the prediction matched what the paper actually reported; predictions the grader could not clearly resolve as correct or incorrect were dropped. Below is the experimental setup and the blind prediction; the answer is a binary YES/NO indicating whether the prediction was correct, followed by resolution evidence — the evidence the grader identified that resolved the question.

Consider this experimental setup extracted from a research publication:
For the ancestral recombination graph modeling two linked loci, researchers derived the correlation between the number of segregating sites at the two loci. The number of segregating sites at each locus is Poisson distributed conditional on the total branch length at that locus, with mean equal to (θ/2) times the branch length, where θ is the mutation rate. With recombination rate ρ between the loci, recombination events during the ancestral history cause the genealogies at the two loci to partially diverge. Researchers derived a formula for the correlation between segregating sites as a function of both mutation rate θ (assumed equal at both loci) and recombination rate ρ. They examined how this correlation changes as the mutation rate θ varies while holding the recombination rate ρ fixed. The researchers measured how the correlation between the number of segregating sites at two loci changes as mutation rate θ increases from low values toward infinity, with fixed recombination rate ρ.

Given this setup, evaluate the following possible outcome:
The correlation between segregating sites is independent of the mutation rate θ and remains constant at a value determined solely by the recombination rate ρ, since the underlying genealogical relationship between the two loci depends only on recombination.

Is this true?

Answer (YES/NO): NO